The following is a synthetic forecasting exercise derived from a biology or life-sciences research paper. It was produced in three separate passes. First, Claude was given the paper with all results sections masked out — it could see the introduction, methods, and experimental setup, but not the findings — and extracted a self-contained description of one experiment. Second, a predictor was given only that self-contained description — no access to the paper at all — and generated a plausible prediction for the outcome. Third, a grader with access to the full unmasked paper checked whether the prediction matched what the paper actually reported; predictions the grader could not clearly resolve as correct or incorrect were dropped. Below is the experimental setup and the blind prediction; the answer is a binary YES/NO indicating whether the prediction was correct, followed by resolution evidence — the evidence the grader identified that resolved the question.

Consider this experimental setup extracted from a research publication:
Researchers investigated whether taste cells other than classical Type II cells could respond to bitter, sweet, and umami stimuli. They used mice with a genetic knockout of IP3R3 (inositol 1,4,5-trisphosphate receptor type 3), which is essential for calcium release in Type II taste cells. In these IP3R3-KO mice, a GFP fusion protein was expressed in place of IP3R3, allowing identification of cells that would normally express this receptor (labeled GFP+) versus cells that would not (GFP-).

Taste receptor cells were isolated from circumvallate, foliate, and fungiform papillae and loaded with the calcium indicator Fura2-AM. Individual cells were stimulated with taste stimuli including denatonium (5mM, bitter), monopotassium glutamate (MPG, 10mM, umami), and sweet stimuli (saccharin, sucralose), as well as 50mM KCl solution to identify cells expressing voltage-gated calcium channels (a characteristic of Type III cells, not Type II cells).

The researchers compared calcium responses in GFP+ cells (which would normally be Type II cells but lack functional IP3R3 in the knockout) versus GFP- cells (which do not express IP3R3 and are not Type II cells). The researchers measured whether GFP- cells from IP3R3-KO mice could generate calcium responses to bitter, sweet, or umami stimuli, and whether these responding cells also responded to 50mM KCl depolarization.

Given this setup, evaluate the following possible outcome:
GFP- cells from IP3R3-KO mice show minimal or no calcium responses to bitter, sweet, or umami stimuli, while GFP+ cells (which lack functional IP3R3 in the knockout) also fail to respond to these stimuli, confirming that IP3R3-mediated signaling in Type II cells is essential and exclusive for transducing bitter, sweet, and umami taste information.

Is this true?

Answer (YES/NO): NO